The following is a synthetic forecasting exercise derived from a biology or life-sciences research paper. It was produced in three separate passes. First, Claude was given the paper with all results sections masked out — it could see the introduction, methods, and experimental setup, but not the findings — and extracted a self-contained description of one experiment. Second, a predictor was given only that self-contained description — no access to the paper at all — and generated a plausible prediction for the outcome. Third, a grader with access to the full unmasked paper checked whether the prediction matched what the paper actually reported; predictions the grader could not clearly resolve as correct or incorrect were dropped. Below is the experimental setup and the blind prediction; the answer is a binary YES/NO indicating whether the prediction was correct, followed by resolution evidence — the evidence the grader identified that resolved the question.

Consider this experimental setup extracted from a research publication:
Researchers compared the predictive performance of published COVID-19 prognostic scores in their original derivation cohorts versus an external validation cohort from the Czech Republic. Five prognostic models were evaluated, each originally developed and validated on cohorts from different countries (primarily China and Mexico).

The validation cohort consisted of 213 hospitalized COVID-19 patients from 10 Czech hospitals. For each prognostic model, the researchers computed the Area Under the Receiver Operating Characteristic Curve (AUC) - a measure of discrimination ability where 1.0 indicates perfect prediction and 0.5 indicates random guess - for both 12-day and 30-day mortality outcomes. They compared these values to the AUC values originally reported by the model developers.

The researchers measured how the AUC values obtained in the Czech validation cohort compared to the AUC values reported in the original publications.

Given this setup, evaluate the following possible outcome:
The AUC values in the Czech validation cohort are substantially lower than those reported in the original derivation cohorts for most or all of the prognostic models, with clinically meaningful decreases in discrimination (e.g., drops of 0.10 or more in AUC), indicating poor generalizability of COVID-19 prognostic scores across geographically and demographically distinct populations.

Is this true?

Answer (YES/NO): YES